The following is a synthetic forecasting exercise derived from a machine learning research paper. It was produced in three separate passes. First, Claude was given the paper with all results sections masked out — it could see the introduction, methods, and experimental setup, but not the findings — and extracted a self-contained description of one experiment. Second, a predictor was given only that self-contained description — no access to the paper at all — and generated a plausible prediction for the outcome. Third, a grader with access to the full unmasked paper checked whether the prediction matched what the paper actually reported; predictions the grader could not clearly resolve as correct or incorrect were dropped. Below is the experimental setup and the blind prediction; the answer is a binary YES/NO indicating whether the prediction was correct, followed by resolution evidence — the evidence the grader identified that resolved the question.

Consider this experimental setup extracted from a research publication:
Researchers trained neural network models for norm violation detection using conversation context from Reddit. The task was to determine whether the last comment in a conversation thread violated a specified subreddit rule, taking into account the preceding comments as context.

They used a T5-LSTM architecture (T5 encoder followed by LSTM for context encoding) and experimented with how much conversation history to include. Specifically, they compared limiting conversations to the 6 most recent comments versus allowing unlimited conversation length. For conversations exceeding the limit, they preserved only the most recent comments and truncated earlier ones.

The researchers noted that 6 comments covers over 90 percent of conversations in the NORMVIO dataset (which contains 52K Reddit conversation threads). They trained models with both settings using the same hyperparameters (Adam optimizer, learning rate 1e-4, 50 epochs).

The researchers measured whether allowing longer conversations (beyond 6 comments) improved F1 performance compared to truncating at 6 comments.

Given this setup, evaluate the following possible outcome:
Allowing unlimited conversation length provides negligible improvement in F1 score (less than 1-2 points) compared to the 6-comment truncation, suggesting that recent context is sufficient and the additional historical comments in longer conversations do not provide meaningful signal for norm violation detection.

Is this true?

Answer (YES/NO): NO